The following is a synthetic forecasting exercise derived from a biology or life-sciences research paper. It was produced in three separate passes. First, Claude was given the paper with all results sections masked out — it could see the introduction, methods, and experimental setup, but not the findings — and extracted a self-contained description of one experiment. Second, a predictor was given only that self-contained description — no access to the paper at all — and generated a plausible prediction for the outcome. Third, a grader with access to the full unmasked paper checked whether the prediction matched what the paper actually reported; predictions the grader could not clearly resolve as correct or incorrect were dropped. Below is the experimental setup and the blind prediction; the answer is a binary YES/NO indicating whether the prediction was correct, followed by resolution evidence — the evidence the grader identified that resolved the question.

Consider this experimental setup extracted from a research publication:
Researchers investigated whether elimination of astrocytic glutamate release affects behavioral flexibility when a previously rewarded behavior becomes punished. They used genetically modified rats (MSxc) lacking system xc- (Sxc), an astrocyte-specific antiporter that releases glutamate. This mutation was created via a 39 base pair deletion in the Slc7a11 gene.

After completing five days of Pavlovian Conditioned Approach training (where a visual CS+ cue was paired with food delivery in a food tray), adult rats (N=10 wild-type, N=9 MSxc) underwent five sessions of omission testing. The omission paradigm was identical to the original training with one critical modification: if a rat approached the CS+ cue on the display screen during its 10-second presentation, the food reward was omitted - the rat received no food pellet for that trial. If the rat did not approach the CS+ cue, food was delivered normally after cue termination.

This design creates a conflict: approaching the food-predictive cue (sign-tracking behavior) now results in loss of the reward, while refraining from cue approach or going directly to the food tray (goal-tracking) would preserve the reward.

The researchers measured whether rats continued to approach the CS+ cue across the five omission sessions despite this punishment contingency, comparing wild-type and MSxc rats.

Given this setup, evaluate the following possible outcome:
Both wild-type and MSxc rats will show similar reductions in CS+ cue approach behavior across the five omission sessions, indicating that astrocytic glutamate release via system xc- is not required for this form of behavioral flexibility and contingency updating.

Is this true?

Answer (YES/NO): NO